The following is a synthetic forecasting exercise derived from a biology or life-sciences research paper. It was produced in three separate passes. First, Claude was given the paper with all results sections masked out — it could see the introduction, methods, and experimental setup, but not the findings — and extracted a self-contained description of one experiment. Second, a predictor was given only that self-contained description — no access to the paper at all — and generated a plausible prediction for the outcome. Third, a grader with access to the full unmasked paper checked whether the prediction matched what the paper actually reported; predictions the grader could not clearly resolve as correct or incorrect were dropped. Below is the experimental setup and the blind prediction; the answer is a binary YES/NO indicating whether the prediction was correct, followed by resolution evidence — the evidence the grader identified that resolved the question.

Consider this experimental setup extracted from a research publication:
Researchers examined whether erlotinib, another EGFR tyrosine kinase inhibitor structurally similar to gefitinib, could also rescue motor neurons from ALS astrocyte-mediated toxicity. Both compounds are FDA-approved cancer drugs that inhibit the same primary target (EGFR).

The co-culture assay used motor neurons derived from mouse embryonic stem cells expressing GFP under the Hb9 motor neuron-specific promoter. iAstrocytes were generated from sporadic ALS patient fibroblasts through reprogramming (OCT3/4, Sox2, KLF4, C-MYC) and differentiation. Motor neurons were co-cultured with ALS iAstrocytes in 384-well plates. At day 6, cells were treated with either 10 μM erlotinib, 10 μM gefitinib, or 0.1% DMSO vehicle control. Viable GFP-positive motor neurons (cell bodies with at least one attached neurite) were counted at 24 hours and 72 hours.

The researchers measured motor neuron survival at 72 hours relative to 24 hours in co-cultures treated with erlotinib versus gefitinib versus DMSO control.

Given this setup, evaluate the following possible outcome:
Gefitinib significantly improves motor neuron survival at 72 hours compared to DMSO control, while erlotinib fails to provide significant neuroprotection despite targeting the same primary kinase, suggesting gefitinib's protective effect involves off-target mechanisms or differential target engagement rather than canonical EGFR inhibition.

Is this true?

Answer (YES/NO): YES